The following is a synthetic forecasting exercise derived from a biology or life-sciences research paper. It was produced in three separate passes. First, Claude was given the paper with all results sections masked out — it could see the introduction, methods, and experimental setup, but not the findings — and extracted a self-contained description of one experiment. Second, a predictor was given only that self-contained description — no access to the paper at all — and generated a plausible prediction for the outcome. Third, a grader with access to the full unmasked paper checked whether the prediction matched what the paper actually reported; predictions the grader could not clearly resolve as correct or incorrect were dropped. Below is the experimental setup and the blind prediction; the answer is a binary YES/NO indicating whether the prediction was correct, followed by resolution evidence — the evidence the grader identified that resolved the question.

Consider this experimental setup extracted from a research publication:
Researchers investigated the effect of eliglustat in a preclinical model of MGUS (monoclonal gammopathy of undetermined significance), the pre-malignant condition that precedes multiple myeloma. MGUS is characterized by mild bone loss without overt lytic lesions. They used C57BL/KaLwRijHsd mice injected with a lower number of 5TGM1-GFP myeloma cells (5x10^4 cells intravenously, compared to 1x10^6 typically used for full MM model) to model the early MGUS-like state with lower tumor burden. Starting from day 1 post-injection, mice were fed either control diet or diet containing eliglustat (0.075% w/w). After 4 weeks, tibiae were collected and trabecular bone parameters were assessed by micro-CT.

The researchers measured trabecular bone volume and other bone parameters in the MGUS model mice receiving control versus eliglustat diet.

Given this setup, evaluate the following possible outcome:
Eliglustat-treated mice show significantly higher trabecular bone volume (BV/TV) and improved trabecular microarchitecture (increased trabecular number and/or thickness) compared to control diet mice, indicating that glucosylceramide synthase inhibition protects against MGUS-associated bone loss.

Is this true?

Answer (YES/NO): YES